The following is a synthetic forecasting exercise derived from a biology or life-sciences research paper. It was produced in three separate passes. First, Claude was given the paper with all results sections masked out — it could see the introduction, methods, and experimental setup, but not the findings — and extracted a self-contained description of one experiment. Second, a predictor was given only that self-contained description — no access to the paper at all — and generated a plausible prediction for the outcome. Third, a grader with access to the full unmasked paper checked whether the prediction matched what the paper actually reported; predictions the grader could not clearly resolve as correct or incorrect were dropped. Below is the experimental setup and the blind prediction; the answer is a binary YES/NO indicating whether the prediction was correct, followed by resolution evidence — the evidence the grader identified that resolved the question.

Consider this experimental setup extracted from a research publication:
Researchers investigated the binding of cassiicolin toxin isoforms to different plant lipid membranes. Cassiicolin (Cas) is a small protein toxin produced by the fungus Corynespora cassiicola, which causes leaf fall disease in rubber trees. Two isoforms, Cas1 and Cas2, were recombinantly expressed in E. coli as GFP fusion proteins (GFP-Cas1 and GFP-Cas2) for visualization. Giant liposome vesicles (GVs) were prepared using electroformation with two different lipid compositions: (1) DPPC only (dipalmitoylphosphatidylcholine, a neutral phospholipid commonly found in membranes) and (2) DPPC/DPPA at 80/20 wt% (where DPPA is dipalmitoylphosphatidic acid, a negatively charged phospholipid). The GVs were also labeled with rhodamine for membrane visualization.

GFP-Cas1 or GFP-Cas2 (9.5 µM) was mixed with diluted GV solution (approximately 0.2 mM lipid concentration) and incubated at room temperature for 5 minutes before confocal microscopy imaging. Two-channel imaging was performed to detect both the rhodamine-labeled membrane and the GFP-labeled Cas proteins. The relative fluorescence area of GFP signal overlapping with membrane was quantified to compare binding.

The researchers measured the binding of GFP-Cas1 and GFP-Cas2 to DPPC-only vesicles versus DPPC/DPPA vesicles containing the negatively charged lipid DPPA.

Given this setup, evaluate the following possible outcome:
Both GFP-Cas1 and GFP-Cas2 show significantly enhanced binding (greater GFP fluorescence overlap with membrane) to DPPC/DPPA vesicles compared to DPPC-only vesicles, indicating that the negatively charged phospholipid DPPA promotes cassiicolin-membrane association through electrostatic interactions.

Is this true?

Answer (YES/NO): YES